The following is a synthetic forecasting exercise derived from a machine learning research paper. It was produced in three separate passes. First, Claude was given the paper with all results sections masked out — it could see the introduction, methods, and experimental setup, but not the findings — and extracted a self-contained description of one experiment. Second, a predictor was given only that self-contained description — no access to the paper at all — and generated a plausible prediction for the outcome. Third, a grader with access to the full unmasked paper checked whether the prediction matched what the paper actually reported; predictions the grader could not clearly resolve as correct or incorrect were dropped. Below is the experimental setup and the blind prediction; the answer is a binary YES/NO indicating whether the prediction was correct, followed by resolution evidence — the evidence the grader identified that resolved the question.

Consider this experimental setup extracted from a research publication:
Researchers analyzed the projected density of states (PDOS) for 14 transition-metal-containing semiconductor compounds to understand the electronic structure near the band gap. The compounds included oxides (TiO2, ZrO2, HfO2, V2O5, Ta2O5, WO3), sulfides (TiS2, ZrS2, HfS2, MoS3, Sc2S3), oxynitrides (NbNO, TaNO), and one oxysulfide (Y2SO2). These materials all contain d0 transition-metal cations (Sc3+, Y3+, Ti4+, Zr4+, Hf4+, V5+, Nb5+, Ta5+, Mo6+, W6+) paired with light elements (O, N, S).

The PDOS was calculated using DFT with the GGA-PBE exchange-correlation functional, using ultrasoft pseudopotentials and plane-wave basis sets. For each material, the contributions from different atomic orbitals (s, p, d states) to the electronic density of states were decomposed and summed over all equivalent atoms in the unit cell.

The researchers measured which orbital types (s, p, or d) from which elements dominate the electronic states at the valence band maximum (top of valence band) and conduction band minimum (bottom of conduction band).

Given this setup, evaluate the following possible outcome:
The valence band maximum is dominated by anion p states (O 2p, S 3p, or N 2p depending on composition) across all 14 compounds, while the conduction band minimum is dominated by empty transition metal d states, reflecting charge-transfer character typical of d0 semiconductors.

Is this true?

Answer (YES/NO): YES